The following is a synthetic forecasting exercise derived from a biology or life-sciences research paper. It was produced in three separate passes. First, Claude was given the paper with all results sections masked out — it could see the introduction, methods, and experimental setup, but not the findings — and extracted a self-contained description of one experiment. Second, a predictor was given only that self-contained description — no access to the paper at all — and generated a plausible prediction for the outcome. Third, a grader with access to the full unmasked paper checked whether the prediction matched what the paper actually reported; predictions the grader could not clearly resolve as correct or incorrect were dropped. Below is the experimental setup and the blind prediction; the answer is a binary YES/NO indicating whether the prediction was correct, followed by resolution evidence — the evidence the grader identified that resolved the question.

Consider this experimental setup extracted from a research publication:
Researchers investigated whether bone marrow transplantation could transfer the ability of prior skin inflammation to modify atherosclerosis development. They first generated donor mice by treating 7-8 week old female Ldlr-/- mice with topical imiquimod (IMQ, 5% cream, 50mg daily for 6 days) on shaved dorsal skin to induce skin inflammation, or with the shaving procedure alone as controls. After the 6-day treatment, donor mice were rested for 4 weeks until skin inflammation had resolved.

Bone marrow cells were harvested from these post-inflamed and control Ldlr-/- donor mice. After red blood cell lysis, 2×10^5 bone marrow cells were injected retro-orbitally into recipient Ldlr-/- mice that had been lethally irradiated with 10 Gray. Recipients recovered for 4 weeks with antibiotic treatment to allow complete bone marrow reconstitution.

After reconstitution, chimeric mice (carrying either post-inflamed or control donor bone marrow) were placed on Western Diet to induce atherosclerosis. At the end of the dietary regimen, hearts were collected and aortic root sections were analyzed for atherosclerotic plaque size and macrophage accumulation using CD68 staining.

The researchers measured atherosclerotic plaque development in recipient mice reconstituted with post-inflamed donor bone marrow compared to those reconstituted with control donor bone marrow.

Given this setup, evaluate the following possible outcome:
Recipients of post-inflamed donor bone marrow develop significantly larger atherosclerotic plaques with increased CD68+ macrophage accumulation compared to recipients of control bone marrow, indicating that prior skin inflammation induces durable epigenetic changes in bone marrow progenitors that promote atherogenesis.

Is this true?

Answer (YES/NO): NO